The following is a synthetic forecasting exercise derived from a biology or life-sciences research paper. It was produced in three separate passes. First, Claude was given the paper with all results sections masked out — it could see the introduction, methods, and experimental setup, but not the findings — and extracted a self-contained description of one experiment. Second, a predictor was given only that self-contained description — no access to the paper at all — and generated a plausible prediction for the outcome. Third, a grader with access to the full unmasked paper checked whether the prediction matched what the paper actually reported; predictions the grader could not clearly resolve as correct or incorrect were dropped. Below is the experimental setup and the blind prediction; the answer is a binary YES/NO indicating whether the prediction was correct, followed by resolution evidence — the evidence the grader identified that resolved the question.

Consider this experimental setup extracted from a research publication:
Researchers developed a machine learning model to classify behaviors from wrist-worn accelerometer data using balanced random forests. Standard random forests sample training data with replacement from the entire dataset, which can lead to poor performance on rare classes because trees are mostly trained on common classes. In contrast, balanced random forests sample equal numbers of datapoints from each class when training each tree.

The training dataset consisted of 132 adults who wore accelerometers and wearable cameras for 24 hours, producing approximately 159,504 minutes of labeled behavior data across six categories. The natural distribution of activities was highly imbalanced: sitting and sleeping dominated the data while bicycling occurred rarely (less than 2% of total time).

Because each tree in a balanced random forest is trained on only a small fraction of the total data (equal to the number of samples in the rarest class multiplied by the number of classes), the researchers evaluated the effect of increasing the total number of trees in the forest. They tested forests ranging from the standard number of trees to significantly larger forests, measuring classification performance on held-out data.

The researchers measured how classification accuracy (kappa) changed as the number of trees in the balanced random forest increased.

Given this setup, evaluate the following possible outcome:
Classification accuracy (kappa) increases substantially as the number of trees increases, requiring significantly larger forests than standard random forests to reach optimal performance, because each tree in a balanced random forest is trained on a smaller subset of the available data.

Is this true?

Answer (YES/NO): NO